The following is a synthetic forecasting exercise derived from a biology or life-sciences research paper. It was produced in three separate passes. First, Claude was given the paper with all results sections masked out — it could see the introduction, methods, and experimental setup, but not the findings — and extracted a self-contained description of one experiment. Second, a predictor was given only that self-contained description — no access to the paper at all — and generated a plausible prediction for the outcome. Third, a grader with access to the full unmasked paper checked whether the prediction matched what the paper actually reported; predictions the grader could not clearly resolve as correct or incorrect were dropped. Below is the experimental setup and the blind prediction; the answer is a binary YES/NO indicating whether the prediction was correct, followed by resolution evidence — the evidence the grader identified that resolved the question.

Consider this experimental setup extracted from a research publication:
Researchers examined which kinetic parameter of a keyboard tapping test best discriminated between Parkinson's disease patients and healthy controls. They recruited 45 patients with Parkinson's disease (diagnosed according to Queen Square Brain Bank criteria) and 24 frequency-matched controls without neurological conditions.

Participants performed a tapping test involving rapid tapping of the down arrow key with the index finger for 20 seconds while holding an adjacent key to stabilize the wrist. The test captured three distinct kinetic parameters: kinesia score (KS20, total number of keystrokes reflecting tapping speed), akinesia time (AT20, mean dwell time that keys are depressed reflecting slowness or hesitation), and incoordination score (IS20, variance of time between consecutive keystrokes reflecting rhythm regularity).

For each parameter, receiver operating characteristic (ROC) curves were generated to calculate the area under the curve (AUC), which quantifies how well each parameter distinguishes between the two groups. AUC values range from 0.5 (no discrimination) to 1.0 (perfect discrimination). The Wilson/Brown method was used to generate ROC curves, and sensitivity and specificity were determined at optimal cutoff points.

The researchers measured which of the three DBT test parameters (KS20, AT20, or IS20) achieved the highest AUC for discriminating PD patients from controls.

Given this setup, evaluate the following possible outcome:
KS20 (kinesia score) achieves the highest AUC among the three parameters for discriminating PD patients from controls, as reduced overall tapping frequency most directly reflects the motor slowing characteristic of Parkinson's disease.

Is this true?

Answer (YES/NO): YES